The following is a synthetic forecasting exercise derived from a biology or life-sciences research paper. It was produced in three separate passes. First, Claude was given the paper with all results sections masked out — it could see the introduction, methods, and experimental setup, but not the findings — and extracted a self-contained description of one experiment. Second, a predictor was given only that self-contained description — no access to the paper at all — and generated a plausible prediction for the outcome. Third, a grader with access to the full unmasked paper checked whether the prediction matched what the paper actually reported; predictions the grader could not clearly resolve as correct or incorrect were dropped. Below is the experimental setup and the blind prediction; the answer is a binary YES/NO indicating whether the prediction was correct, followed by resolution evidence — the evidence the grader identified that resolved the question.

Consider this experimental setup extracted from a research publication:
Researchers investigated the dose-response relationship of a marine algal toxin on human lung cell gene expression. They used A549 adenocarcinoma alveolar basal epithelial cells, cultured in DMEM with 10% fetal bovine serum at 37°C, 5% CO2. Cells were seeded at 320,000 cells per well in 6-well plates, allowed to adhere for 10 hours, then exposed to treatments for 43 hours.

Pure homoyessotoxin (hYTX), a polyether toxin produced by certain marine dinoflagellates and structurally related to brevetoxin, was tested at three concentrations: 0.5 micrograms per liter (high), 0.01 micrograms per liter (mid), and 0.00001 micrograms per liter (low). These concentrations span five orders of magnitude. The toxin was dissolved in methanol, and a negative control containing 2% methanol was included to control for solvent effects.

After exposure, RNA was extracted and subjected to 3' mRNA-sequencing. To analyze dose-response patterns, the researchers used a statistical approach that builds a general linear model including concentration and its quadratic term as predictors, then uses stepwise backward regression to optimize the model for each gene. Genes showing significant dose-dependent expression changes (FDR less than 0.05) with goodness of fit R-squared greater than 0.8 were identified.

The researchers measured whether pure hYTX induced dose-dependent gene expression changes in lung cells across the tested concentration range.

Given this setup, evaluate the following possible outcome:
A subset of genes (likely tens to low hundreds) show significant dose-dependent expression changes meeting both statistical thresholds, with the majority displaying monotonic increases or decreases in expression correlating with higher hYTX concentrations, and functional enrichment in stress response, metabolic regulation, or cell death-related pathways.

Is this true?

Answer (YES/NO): NO